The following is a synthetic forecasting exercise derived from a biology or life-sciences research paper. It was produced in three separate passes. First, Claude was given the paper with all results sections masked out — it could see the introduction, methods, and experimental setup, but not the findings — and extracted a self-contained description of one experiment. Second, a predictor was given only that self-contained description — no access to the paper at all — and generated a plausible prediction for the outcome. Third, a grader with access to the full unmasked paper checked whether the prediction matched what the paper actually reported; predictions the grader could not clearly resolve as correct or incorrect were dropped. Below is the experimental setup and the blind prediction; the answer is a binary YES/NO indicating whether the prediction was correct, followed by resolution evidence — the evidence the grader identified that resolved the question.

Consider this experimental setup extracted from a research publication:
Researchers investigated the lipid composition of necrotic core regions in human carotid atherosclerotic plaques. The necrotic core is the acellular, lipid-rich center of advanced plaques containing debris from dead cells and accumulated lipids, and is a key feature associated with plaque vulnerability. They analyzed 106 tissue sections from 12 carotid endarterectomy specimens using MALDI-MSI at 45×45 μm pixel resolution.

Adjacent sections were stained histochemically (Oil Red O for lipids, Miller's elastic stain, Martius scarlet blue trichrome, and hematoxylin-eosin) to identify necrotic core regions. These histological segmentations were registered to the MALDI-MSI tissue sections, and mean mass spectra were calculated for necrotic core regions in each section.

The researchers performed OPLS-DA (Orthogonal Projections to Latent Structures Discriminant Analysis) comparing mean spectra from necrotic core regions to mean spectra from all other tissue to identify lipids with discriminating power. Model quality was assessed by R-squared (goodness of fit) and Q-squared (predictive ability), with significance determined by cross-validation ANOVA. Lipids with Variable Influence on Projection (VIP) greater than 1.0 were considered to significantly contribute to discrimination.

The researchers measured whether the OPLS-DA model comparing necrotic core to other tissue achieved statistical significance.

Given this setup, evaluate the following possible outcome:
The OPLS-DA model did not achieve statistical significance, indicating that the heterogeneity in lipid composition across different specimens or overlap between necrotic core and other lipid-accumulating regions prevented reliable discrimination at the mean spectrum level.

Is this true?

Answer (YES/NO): NO